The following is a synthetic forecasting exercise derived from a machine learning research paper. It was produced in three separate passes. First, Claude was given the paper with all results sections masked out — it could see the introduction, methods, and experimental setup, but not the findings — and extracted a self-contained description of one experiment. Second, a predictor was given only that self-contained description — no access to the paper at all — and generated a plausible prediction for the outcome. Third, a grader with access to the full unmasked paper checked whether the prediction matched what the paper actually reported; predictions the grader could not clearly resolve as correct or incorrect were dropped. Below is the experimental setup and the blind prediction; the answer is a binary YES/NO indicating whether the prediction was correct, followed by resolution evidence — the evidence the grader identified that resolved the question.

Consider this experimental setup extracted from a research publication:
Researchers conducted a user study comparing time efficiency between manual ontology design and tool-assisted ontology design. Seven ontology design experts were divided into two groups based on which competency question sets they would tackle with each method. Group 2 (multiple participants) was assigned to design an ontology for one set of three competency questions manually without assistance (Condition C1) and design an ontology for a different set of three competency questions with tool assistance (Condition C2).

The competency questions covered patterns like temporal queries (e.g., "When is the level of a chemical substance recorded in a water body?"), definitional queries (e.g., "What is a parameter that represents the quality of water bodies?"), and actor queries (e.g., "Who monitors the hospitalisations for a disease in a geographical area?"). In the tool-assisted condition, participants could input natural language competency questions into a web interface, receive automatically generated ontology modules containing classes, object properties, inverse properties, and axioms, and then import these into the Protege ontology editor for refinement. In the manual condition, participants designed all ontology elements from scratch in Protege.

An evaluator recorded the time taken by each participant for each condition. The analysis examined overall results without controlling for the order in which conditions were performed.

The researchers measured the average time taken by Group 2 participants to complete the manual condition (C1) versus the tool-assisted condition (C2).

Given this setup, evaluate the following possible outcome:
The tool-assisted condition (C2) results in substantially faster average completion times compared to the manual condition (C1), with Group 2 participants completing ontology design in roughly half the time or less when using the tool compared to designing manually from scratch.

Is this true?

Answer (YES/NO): NO